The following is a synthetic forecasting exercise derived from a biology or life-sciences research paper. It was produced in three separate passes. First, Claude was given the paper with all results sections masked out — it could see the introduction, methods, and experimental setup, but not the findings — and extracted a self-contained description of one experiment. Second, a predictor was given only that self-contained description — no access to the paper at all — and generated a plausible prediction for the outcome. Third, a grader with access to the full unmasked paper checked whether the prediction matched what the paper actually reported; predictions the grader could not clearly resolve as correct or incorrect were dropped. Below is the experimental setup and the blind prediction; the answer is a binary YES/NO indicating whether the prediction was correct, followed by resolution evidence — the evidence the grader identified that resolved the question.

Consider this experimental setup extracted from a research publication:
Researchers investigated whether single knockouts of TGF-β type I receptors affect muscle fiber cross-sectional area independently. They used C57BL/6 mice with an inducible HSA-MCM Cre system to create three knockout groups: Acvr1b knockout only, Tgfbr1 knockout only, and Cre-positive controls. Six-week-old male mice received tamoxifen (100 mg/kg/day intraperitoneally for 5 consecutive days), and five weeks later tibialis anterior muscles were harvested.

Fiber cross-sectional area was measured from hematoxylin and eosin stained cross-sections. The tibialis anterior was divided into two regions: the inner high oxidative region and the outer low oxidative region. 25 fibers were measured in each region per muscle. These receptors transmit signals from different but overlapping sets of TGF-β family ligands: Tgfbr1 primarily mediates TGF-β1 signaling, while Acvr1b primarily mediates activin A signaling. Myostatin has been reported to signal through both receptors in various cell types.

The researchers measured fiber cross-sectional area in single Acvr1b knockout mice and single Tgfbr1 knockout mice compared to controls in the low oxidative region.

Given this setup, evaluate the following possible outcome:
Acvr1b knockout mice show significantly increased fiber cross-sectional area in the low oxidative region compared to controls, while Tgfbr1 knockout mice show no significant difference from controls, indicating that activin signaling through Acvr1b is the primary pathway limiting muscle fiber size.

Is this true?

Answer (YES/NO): NO